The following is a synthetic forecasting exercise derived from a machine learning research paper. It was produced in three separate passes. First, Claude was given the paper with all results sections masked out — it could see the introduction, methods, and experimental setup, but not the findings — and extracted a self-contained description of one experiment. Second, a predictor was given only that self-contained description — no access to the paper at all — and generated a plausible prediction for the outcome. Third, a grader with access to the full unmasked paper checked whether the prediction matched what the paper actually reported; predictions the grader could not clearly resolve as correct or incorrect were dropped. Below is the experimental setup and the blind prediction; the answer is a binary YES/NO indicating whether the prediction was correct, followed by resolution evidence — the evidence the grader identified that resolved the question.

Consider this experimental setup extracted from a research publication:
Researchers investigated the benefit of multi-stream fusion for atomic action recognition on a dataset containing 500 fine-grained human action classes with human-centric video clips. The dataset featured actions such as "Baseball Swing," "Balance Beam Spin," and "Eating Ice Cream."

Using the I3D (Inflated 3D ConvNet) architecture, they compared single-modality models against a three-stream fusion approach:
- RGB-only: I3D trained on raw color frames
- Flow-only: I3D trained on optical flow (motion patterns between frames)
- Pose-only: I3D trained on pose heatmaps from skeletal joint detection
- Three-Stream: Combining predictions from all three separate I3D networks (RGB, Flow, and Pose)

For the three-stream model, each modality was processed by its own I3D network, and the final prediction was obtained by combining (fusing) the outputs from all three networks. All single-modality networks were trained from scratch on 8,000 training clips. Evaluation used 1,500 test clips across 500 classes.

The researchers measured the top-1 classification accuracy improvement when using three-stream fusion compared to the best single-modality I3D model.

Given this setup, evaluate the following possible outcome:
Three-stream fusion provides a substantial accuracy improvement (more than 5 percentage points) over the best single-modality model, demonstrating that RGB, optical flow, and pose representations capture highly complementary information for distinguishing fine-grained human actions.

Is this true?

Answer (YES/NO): YES